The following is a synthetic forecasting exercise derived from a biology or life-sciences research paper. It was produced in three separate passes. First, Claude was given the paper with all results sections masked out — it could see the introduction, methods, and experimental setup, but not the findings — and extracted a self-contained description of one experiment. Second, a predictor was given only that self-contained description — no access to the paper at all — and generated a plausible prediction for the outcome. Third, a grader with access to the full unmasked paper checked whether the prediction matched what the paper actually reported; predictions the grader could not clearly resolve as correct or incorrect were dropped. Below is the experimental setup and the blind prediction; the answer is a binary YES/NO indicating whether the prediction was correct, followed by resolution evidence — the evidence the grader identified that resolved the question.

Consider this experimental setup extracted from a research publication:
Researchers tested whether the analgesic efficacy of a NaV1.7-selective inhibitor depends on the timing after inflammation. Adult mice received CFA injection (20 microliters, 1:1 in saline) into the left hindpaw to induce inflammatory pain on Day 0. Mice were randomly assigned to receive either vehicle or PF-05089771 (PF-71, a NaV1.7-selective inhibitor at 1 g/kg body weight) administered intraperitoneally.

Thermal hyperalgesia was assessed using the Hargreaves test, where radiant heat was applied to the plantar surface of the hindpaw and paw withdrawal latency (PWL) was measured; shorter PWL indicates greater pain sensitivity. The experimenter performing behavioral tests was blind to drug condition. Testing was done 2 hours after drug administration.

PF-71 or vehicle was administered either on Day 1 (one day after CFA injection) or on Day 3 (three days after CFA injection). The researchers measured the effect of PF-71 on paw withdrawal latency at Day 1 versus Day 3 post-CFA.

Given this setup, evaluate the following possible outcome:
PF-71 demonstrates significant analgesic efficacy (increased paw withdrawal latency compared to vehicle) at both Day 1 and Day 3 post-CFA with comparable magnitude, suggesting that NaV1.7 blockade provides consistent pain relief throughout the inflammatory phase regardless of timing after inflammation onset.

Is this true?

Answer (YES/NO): NO